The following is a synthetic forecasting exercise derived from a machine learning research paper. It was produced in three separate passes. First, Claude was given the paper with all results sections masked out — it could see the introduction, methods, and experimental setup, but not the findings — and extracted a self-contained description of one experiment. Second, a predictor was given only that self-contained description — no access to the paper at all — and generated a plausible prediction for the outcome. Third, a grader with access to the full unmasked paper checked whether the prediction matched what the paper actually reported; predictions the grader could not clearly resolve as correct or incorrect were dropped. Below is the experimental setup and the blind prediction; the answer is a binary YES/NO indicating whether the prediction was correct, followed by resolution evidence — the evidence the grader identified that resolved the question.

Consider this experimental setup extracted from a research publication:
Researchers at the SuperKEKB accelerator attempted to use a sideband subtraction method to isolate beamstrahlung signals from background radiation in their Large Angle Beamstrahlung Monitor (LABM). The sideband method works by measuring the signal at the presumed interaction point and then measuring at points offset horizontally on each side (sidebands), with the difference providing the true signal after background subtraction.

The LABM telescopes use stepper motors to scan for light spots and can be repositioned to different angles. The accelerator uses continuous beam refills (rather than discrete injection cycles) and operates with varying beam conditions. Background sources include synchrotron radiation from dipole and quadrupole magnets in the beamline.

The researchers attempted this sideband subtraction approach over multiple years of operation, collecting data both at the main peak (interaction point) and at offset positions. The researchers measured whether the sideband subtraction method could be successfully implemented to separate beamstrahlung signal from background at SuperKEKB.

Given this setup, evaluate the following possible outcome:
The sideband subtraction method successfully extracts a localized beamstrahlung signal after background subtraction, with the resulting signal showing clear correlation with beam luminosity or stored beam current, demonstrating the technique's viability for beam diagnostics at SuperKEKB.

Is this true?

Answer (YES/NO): NO